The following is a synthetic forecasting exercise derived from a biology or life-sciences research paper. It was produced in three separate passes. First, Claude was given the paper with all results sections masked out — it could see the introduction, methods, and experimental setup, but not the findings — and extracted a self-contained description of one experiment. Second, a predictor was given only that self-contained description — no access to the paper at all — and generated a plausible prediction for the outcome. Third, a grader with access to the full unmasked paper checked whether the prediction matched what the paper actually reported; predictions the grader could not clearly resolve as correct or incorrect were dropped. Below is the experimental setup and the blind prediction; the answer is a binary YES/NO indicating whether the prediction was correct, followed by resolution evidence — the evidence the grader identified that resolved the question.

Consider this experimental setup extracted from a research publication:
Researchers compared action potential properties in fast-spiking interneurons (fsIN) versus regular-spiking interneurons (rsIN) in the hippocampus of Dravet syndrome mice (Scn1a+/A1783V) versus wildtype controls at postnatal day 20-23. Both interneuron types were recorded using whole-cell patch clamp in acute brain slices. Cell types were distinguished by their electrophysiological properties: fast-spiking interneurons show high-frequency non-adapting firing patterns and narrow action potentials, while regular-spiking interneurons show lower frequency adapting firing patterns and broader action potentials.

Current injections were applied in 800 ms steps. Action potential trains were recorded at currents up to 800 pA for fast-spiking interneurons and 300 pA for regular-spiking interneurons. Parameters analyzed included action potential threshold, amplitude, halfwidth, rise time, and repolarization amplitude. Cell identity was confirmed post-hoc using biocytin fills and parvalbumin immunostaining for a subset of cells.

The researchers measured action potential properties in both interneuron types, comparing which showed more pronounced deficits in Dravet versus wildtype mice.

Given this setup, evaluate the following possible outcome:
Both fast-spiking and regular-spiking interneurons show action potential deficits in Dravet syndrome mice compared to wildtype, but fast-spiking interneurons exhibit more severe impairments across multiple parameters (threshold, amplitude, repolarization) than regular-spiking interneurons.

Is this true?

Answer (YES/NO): NO